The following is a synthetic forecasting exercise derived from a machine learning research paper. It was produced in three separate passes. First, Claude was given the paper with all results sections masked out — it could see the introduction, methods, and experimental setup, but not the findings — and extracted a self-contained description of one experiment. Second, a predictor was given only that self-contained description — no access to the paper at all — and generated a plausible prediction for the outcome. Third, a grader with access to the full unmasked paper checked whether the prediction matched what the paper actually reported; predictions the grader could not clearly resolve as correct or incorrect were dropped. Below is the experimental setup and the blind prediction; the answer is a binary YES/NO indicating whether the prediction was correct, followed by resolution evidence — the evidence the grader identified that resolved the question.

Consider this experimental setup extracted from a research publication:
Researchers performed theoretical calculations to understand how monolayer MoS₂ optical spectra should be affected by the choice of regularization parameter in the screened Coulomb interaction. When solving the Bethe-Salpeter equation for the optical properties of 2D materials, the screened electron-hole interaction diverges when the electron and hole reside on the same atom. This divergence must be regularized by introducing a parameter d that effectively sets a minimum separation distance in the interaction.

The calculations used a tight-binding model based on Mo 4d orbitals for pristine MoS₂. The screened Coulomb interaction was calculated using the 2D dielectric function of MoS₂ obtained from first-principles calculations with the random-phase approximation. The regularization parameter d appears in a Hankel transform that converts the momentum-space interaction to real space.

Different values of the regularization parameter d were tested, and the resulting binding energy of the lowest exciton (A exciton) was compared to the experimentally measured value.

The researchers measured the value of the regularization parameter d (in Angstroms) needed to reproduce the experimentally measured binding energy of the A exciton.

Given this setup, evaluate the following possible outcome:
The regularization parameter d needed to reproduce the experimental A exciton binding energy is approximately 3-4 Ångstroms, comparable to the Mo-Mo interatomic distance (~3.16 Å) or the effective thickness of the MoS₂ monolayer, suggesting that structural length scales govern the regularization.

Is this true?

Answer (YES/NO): NO